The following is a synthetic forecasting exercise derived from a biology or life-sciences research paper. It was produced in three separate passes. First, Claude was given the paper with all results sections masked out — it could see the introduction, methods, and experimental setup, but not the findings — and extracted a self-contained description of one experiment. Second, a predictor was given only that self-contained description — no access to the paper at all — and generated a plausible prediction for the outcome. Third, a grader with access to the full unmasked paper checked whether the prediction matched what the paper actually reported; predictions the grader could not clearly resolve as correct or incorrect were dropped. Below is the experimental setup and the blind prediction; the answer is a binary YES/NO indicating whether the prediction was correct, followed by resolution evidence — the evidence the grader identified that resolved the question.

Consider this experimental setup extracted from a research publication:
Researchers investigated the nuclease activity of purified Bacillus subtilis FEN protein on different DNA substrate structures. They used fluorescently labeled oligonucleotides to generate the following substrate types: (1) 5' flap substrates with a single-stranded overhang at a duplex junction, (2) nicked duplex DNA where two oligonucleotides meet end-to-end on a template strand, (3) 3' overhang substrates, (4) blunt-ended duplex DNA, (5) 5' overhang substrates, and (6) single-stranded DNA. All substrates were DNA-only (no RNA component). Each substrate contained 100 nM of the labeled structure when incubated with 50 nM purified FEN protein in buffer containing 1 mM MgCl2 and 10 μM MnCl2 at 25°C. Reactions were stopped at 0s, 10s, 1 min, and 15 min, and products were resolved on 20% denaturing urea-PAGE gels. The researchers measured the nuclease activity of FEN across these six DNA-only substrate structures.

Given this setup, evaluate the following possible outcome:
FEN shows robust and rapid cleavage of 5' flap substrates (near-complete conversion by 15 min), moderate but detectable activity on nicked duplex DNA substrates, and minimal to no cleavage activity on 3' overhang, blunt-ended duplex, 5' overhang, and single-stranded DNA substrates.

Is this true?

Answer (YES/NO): NO